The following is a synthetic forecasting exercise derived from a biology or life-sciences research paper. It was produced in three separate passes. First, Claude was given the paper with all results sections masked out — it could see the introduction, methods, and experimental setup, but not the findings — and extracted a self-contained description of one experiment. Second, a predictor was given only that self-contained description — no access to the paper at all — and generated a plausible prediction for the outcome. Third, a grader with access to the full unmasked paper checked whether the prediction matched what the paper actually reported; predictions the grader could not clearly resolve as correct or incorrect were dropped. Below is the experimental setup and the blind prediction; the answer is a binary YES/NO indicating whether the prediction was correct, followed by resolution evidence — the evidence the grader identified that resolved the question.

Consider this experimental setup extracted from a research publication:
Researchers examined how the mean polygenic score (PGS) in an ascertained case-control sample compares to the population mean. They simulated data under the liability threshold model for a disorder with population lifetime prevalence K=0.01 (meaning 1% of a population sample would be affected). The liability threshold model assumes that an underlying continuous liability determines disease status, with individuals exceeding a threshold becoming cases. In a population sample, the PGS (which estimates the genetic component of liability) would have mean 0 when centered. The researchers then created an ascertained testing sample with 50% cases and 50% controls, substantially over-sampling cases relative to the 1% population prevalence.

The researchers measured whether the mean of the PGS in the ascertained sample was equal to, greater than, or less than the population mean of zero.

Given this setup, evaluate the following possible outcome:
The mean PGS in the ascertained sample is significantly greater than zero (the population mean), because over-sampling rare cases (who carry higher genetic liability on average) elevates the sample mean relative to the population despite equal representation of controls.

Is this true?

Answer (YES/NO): YES